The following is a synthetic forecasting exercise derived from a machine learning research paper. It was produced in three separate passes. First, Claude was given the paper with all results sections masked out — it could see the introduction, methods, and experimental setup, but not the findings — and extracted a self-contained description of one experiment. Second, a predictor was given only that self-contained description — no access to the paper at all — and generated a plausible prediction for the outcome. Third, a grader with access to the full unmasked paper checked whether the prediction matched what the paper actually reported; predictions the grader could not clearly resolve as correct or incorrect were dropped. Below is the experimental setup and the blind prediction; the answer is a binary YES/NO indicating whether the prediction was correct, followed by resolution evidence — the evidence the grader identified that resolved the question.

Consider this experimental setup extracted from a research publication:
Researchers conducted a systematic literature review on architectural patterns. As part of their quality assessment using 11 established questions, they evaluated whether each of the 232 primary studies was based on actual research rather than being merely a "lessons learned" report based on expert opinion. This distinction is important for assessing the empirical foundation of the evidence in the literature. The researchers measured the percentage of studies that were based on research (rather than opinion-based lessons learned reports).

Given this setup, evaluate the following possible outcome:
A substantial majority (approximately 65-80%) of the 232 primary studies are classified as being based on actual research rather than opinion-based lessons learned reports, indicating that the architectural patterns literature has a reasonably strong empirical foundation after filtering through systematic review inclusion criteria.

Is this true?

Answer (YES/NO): NO